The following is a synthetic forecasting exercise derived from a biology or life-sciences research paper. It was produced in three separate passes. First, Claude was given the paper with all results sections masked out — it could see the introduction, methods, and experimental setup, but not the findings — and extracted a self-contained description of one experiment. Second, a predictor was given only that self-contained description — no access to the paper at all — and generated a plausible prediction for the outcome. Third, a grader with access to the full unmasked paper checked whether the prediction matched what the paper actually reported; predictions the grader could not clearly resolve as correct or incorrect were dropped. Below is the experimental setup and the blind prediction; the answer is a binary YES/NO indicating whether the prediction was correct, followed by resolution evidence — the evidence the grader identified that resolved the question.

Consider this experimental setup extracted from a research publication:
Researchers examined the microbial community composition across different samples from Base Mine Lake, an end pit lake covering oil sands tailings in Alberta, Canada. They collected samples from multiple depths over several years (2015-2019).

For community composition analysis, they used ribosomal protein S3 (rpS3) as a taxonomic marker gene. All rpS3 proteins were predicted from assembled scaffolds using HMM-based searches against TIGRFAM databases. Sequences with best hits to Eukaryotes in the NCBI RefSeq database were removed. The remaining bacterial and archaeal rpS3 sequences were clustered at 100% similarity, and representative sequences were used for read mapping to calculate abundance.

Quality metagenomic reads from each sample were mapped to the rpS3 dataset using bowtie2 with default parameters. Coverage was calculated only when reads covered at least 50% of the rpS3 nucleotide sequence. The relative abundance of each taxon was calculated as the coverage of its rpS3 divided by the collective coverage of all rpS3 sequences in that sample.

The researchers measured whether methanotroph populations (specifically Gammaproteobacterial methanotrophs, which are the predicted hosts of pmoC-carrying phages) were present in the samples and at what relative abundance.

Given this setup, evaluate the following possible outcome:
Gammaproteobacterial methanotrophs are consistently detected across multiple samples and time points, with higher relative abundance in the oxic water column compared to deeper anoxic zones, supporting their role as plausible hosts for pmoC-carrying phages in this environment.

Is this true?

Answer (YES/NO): NO